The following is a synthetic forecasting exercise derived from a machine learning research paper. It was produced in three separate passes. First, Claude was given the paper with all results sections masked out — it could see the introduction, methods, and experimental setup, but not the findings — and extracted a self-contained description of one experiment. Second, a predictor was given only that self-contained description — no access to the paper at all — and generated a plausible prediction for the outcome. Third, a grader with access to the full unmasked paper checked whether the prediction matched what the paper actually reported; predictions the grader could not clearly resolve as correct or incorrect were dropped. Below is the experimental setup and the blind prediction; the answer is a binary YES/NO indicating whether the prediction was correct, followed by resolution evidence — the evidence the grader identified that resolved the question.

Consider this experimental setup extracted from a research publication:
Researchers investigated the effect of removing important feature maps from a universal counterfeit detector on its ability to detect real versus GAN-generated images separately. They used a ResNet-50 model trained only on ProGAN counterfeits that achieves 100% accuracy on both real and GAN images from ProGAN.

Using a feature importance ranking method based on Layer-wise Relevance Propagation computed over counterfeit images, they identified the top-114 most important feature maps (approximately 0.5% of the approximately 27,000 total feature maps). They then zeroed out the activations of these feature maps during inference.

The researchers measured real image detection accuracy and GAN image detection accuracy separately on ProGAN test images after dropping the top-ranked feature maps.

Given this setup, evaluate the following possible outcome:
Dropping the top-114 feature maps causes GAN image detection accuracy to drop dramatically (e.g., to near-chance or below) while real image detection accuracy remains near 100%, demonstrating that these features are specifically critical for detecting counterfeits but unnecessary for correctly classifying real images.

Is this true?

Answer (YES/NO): YES